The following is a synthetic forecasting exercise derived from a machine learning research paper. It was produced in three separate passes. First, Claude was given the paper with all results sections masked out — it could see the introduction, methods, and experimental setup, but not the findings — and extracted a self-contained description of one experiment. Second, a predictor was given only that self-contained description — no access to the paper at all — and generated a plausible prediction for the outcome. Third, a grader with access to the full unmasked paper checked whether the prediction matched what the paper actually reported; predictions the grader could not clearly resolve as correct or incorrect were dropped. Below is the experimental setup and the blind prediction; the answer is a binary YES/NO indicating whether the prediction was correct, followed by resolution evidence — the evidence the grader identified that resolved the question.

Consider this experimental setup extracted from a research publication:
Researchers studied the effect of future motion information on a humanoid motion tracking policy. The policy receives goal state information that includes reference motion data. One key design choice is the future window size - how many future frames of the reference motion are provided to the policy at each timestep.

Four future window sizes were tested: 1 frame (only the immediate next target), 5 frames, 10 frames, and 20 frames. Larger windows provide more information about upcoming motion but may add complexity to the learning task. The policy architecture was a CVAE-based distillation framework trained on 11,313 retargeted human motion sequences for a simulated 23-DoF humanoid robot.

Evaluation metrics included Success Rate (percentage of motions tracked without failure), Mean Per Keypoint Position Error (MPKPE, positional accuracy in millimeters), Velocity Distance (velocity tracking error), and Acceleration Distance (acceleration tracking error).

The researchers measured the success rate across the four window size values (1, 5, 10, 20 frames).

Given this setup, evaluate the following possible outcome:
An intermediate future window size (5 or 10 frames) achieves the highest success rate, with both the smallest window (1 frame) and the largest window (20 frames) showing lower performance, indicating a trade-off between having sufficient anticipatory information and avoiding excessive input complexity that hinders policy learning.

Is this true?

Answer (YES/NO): YES